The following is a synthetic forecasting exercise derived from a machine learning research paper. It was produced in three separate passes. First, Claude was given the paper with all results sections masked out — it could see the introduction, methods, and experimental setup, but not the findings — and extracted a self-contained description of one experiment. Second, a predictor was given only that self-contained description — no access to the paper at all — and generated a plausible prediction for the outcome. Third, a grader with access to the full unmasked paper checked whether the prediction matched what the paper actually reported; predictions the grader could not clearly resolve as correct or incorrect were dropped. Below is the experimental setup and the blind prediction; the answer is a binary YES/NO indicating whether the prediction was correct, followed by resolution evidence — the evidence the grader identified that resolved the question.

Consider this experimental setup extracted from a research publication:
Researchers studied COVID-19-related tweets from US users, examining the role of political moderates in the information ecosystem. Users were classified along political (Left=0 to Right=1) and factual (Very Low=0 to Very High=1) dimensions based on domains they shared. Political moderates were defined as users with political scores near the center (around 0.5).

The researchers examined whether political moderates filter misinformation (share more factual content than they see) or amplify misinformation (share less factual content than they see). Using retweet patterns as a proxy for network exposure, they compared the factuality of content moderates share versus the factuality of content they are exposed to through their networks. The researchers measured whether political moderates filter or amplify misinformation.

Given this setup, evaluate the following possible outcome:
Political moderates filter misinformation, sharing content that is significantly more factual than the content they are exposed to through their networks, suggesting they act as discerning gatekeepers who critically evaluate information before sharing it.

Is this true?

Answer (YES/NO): YES